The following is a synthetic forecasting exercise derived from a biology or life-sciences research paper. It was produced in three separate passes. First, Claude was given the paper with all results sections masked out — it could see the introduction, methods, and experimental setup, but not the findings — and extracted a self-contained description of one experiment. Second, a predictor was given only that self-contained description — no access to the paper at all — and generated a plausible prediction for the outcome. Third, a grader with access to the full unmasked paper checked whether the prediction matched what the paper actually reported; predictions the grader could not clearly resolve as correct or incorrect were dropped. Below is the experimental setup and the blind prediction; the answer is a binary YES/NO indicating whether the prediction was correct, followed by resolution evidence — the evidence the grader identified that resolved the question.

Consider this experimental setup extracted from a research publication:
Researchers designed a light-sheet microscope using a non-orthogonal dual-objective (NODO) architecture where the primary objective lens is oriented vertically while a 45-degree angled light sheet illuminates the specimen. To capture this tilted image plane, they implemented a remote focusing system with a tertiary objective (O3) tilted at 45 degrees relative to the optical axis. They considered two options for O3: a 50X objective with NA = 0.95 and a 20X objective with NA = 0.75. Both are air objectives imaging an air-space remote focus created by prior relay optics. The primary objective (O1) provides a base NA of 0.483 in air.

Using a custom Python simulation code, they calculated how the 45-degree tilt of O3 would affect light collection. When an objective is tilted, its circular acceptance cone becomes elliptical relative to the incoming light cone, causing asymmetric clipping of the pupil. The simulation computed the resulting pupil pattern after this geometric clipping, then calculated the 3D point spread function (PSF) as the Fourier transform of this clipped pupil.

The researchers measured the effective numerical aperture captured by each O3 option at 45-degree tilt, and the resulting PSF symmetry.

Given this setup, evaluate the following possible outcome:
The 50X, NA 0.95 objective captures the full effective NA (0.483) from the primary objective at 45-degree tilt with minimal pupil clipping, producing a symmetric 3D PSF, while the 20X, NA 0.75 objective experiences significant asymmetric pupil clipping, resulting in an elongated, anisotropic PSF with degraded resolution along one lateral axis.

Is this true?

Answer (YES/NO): NO